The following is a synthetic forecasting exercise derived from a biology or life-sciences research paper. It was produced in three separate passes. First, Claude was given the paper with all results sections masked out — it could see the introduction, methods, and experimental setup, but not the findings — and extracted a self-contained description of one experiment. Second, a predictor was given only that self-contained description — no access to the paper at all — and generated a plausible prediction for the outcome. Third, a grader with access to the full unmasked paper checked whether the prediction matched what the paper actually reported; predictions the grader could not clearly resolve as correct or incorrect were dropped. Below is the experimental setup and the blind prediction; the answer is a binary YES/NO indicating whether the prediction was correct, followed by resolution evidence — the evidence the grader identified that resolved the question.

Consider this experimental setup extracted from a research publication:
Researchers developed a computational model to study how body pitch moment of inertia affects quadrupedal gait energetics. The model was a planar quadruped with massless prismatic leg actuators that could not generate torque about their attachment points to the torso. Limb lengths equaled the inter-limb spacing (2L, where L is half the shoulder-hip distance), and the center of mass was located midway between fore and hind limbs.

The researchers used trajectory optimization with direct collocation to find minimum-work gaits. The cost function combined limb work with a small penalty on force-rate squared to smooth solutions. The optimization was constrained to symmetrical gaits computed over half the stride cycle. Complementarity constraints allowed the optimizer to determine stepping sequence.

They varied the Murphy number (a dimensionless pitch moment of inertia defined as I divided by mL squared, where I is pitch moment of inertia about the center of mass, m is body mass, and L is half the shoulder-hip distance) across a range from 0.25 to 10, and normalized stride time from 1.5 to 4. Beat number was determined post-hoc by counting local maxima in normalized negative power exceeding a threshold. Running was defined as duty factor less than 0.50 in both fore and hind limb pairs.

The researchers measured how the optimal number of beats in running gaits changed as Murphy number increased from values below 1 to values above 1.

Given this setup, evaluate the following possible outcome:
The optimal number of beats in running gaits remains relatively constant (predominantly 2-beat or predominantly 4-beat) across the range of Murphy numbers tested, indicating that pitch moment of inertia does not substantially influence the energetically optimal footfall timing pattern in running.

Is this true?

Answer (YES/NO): NO